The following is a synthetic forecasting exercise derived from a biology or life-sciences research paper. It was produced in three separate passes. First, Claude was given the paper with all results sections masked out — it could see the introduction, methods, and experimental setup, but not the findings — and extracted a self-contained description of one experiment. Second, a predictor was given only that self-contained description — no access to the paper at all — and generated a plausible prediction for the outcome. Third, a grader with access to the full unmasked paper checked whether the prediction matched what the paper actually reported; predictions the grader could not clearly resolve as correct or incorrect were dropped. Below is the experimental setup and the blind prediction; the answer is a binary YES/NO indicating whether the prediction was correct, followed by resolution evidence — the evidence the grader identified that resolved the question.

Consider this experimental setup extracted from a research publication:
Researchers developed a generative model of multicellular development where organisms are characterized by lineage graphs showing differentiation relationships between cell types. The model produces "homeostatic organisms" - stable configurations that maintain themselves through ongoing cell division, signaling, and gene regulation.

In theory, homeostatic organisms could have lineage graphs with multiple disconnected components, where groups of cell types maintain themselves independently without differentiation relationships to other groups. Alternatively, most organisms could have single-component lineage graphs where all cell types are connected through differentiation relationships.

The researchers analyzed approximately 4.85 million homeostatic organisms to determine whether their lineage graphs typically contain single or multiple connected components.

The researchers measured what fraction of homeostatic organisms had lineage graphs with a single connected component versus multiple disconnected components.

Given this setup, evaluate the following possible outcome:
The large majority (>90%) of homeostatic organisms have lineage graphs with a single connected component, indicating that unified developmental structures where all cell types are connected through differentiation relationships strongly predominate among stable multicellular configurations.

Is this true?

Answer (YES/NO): YES